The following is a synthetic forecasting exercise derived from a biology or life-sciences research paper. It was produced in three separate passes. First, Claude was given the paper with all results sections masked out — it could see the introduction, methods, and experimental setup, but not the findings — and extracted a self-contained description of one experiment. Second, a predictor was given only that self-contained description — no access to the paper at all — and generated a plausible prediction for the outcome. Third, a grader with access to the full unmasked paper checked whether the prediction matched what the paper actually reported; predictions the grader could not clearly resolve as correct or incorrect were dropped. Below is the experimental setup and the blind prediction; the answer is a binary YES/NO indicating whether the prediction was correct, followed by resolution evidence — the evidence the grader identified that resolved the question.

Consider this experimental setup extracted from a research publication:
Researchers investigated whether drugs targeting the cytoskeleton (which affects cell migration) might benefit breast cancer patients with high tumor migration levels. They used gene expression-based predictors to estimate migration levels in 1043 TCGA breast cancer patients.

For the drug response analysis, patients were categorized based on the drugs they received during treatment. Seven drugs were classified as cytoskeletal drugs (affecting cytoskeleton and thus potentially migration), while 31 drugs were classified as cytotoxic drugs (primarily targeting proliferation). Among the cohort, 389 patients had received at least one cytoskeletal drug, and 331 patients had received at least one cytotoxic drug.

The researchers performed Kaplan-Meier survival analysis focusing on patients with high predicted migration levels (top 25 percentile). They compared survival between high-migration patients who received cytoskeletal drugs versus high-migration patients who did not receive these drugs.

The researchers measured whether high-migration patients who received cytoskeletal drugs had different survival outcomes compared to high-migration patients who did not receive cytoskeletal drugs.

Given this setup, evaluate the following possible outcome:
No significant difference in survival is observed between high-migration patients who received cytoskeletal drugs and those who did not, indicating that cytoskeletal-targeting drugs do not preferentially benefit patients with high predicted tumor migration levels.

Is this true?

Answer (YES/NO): NO